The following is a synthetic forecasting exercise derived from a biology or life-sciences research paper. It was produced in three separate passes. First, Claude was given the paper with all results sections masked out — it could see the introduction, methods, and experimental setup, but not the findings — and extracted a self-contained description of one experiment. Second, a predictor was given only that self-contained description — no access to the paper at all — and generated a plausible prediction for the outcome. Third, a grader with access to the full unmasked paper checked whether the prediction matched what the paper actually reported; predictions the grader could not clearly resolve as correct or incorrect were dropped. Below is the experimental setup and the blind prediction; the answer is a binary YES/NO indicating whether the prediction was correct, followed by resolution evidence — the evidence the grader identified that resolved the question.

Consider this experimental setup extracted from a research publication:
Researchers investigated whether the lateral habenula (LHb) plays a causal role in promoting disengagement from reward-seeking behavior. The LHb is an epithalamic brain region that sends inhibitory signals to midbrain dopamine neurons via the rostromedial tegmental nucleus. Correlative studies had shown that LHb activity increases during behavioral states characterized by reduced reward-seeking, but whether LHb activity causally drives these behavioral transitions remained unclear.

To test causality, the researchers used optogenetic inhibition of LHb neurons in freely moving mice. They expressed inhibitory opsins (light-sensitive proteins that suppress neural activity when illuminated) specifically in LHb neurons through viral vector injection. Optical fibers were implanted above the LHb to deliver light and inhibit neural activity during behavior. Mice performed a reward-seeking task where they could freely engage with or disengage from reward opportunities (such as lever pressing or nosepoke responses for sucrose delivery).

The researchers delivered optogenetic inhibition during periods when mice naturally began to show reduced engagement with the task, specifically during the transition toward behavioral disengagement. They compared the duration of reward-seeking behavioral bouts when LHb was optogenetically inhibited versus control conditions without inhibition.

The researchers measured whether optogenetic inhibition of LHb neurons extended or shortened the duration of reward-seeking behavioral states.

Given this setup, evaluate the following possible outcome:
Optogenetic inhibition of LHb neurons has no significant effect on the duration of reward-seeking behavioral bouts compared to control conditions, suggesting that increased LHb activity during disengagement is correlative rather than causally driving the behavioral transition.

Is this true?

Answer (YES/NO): NO